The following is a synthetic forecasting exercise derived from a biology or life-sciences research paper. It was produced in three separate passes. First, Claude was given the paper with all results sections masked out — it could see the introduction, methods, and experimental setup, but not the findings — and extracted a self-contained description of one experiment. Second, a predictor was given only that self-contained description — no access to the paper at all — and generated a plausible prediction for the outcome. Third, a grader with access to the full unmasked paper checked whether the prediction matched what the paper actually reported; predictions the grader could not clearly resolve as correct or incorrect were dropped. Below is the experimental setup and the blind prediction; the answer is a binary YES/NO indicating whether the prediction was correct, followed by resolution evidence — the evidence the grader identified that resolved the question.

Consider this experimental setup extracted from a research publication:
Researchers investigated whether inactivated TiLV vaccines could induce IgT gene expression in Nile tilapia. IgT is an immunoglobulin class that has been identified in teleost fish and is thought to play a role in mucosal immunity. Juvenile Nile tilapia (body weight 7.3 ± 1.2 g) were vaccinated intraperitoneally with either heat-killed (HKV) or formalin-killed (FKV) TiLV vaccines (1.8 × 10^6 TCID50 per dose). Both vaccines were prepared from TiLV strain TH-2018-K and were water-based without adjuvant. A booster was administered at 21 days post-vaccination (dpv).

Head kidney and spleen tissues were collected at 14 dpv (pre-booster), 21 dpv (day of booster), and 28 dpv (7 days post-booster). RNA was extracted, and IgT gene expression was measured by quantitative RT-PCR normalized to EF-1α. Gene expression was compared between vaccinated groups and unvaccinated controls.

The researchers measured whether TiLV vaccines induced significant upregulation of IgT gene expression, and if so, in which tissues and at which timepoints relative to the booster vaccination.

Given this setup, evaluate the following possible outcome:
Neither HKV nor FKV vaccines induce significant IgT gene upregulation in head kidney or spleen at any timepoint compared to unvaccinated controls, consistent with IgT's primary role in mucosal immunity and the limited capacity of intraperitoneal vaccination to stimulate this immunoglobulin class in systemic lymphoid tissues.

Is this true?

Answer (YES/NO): NO